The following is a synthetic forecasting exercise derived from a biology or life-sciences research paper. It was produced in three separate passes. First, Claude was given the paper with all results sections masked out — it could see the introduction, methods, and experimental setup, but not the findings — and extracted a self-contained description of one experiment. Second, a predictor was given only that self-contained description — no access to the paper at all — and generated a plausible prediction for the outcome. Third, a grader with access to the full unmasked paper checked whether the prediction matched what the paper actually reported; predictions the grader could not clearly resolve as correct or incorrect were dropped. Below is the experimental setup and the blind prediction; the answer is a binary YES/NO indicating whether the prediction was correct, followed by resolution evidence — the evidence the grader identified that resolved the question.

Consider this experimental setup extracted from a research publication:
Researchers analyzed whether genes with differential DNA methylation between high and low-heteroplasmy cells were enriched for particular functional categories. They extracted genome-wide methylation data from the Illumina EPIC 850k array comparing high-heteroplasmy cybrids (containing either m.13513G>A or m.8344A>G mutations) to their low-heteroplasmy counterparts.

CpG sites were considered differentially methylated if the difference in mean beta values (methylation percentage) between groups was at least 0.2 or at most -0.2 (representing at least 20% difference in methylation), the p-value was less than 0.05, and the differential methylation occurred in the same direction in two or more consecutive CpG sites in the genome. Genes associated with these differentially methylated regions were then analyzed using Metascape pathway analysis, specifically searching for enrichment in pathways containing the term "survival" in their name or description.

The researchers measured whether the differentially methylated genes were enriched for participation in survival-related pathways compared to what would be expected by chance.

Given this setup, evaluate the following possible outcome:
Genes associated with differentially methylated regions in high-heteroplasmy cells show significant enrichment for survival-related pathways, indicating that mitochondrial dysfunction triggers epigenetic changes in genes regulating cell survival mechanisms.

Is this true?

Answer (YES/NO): YES